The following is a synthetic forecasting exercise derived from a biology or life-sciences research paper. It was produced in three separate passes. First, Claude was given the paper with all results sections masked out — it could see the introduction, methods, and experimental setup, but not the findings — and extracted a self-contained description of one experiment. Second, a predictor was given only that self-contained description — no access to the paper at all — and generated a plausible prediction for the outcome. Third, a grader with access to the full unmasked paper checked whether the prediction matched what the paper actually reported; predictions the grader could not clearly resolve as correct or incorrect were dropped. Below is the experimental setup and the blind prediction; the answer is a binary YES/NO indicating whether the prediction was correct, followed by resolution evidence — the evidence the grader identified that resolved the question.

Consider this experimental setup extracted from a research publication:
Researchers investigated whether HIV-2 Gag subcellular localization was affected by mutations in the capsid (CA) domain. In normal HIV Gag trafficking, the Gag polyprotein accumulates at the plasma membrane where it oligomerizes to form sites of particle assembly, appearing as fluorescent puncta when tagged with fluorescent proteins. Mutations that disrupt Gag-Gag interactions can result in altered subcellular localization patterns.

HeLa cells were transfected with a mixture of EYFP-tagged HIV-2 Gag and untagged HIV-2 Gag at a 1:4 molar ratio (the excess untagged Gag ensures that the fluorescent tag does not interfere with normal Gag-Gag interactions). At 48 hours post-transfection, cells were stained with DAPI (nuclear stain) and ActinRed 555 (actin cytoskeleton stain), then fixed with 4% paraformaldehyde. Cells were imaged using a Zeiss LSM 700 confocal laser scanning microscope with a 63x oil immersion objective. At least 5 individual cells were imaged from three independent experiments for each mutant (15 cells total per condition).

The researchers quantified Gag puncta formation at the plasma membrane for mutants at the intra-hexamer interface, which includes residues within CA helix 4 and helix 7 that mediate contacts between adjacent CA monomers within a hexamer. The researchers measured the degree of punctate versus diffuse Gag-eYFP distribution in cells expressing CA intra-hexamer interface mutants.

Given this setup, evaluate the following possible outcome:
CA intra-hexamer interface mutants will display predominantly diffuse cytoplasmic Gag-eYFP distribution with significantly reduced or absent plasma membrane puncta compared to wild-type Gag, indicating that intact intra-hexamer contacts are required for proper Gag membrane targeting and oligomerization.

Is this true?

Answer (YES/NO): NO